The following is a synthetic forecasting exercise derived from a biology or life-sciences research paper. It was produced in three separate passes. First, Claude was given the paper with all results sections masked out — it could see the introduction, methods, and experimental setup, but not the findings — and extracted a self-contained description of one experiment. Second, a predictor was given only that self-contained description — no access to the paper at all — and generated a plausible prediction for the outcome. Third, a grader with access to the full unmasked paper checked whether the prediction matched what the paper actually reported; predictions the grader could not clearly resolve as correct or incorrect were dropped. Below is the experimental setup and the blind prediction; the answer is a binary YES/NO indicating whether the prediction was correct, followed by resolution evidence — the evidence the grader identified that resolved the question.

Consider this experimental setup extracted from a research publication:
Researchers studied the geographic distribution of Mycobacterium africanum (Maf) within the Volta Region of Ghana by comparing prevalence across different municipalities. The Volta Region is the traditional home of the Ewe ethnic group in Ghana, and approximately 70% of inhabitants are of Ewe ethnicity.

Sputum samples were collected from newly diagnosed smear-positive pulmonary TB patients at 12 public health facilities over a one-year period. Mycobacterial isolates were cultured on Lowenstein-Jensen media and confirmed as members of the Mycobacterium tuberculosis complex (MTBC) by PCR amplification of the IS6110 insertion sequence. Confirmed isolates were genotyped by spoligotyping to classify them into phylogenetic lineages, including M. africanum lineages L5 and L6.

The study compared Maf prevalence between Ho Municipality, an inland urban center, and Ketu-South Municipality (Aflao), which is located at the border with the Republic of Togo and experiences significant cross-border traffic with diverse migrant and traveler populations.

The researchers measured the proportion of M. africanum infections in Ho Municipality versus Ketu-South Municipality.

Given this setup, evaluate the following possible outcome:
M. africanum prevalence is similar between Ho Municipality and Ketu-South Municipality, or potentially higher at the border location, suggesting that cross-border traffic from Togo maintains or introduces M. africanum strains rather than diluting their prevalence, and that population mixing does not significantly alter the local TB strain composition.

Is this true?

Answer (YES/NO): NO